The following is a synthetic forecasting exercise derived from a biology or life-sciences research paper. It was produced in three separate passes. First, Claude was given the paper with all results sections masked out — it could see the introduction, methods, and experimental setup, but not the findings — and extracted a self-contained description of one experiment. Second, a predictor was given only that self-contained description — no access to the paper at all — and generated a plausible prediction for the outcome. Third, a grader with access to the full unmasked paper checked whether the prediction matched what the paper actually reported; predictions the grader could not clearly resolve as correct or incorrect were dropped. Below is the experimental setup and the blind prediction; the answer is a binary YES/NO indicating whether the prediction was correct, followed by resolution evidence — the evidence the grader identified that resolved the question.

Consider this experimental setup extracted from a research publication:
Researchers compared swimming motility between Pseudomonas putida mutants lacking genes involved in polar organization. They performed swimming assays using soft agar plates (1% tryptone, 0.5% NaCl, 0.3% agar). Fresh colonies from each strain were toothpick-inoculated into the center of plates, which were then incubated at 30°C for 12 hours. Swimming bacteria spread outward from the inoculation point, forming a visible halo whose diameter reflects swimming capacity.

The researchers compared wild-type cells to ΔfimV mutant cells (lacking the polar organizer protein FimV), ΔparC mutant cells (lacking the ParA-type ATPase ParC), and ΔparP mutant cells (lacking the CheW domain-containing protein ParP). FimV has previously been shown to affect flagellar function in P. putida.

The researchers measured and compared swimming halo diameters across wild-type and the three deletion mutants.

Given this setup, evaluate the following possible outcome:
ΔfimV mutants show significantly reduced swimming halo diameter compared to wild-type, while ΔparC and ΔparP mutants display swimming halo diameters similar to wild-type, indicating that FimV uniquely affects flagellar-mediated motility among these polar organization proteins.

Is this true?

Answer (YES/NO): NO